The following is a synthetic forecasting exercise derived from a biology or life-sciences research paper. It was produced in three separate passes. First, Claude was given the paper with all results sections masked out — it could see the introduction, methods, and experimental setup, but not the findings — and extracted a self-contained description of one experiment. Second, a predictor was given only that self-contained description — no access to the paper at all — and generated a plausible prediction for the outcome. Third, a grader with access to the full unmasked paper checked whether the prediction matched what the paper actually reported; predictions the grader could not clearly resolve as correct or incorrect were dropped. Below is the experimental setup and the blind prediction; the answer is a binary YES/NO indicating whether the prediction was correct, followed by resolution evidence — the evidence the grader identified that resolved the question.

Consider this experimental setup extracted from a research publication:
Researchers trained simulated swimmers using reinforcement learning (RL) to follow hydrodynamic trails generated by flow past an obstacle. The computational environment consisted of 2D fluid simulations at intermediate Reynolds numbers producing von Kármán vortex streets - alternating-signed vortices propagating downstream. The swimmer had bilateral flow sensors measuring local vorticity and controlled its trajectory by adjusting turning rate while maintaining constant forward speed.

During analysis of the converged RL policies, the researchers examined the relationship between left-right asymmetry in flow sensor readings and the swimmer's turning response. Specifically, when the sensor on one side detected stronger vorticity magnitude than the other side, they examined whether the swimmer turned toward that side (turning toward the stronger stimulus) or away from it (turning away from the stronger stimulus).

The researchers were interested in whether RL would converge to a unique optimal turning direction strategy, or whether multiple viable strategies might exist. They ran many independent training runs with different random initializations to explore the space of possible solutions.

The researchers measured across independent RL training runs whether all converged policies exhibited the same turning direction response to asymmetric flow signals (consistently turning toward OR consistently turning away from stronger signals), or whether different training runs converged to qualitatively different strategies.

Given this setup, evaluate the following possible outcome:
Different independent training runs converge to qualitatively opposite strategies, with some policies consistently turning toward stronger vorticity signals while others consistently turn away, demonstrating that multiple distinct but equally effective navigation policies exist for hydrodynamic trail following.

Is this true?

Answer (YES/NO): YES